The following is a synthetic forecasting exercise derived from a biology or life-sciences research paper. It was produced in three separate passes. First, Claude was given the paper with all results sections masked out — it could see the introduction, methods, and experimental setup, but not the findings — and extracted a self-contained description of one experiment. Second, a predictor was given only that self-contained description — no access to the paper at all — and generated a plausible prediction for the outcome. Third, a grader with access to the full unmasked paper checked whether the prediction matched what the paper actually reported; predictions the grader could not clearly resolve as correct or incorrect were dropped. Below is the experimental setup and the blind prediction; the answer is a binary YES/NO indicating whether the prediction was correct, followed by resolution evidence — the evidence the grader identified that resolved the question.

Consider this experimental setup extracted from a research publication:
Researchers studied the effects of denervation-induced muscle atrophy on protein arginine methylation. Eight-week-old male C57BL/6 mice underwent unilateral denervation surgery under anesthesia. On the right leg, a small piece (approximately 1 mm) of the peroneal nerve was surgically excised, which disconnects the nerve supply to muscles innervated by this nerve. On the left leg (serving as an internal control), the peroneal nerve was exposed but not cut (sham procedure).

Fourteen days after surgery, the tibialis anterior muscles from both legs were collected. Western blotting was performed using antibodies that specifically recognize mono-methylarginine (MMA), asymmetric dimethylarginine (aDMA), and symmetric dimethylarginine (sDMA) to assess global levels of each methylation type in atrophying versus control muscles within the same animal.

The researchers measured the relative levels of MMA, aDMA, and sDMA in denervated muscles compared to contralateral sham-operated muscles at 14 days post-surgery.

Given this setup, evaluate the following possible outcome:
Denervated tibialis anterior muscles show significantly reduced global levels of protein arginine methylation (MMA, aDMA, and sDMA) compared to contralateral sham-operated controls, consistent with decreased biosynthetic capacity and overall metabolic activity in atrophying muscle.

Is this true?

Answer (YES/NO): NO